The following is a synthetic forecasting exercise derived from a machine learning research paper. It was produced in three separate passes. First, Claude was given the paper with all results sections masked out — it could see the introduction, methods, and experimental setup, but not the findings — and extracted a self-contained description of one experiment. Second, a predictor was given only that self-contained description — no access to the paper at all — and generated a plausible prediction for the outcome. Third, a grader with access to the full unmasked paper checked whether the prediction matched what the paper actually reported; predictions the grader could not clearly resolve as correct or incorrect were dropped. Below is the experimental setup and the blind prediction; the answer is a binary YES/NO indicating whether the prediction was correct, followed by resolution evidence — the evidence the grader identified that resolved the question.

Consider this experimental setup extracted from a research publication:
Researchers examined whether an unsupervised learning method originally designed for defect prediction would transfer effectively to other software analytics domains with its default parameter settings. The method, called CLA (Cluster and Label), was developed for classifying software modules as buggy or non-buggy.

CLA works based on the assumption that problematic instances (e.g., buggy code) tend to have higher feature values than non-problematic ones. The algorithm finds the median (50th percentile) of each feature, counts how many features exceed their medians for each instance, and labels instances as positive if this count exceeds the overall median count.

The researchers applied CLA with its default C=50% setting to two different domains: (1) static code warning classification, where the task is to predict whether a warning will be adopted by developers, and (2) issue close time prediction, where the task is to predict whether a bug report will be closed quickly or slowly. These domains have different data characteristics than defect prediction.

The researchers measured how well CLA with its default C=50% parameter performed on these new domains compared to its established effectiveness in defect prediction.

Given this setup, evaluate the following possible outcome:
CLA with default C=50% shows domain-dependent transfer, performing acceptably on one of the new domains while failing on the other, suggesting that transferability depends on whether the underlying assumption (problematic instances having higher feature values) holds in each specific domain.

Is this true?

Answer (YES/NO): NO